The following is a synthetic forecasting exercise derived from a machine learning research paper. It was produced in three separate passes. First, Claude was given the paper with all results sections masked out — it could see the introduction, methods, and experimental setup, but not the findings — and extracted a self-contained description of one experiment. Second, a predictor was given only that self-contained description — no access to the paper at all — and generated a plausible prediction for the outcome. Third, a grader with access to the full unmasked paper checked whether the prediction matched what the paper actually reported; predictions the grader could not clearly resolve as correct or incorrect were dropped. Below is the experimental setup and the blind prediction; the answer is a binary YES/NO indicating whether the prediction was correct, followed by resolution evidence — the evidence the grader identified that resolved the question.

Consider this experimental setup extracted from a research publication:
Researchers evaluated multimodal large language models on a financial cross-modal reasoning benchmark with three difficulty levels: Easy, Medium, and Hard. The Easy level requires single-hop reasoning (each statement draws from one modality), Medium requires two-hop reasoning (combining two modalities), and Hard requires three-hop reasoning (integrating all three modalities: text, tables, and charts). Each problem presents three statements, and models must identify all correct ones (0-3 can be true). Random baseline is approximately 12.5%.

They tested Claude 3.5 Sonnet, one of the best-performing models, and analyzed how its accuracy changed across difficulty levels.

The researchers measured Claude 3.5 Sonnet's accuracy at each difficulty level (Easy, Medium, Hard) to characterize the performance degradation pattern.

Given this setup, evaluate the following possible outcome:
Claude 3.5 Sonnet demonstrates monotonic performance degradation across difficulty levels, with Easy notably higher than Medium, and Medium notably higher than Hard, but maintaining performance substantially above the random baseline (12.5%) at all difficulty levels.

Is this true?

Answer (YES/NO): YES